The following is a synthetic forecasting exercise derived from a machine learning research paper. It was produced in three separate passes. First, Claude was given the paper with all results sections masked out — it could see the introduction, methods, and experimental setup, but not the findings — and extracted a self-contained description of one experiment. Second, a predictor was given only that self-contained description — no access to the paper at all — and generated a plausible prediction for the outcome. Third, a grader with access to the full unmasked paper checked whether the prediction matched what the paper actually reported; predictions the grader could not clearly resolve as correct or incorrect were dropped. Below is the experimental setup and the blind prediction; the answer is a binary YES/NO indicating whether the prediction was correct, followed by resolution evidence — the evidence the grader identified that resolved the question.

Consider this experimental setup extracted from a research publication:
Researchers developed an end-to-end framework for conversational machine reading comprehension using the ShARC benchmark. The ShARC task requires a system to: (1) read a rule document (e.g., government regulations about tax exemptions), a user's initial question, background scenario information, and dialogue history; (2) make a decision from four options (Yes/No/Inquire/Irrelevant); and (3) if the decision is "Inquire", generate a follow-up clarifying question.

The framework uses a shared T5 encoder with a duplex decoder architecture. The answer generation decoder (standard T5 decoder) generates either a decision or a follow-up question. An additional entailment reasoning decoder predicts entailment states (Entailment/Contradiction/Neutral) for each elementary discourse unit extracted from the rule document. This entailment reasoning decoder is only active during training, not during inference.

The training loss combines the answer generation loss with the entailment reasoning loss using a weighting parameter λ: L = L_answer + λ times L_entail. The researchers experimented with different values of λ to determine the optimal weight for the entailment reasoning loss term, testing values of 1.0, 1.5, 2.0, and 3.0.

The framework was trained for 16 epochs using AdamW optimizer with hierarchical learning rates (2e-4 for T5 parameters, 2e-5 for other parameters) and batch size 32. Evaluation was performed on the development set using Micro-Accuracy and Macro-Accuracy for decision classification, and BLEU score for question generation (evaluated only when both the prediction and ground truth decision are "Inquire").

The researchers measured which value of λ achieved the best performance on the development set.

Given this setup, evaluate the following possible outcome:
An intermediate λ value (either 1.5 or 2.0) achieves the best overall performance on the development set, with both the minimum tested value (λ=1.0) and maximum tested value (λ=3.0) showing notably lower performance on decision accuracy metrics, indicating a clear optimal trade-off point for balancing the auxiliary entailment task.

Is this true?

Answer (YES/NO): NO